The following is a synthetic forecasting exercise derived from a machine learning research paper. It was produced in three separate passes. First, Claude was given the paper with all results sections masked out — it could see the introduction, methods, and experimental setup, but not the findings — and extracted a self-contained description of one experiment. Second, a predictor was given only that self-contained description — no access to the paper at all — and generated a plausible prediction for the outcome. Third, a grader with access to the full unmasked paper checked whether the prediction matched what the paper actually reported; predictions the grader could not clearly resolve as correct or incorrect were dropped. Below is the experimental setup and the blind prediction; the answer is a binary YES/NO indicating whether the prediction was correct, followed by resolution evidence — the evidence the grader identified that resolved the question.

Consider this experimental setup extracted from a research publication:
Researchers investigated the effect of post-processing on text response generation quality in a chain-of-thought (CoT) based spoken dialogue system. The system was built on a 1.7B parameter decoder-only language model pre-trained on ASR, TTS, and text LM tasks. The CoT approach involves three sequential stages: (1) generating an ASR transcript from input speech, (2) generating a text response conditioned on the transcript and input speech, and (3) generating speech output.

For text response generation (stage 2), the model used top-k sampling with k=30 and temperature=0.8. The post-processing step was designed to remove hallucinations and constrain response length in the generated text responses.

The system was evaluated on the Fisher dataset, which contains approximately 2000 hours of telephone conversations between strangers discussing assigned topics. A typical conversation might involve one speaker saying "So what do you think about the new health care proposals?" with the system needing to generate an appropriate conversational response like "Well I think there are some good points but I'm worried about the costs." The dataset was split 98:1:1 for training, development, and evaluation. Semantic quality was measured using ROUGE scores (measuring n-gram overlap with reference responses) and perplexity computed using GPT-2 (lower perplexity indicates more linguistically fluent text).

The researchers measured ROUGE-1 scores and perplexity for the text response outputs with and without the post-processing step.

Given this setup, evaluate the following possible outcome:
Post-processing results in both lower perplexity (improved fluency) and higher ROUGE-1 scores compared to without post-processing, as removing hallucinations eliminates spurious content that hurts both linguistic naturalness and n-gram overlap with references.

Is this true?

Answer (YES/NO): NO